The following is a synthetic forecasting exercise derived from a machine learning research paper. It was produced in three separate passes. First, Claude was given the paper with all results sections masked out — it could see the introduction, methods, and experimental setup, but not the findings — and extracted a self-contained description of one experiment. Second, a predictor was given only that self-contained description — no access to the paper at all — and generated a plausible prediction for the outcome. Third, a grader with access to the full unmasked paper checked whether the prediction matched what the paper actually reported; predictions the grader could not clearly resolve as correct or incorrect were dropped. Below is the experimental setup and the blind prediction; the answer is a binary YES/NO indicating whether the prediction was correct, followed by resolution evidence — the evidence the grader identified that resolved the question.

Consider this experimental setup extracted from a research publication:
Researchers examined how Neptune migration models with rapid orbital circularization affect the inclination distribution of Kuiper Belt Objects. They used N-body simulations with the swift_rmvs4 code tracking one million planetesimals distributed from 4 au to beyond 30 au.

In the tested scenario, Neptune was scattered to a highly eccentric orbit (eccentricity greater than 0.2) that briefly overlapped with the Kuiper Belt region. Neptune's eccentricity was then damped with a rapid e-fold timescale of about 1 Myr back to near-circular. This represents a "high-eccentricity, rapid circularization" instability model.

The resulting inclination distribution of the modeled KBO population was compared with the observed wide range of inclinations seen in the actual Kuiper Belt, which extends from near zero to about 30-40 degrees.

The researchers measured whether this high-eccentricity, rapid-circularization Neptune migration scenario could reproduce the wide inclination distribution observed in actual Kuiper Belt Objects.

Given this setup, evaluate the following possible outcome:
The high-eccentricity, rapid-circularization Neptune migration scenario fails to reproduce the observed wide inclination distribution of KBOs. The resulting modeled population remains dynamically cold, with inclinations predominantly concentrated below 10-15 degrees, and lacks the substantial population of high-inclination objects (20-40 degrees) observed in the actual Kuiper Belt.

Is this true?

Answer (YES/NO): YES